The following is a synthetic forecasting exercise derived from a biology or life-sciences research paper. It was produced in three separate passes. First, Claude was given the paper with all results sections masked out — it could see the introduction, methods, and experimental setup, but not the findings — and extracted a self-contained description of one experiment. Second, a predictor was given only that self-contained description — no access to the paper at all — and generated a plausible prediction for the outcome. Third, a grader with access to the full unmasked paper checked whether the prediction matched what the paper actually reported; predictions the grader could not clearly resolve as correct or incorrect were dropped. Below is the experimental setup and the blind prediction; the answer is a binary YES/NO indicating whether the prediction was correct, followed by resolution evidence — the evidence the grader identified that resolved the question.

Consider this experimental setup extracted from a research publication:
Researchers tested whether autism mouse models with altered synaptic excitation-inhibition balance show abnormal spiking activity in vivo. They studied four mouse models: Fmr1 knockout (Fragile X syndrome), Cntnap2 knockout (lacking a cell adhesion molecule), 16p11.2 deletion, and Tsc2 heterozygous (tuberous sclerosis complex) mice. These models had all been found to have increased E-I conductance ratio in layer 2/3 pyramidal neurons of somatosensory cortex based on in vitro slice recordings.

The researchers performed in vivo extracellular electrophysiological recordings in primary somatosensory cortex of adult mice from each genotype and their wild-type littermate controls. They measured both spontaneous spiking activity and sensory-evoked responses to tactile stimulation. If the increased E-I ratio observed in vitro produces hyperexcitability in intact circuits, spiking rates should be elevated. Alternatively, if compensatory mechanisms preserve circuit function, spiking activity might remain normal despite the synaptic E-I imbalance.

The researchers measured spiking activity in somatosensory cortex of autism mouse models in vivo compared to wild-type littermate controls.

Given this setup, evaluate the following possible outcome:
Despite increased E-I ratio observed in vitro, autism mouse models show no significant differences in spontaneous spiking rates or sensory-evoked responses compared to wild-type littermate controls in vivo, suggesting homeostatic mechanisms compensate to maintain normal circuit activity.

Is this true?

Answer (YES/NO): NO